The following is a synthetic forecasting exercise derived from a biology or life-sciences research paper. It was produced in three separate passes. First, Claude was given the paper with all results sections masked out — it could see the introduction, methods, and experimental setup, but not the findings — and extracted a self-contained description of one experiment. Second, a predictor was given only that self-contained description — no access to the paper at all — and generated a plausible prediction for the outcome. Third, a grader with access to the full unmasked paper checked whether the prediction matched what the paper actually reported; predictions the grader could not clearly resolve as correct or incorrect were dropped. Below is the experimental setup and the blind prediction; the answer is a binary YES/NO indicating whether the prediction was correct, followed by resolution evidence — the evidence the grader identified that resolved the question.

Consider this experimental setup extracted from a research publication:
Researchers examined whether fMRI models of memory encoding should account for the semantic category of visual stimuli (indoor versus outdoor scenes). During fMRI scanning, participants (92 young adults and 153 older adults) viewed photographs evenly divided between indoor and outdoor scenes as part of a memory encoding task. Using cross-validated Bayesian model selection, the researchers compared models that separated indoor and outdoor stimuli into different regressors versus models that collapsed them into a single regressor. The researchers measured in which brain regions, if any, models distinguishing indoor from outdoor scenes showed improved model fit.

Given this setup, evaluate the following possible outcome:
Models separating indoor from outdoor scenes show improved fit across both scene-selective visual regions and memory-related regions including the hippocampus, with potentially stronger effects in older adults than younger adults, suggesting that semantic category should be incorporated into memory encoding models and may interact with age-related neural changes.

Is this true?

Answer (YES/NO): NO